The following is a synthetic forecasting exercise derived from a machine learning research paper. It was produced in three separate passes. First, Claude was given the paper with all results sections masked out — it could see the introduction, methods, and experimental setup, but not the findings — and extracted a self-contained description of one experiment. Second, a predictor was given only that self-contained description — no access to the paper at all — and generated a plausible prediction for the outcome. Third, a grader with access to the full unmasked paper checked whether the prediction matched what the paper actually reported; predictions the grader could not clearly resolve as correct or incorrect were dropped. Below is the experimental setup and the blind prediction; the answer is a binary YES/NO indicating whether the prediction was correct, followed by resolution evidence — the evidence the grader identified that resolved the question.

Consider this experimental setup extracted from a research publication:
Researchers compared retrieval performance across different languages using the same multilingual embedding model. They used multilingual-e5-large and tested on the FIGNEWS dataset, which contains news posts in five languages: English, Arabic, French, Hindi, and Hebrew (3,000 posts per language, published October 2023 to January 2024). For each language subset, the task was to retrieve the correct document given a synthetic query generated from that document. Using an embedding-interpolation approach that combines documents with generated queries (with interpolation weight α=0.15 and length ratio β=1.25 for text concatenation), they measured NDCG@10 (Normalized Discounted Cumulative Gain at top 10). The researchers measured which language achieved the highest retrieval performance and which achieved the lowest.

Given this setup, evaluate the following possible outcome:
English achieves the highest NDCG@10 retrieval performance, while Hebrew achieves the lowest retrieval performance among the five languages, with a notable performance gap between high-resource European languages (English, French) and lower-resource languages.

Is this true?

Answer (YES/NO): NO